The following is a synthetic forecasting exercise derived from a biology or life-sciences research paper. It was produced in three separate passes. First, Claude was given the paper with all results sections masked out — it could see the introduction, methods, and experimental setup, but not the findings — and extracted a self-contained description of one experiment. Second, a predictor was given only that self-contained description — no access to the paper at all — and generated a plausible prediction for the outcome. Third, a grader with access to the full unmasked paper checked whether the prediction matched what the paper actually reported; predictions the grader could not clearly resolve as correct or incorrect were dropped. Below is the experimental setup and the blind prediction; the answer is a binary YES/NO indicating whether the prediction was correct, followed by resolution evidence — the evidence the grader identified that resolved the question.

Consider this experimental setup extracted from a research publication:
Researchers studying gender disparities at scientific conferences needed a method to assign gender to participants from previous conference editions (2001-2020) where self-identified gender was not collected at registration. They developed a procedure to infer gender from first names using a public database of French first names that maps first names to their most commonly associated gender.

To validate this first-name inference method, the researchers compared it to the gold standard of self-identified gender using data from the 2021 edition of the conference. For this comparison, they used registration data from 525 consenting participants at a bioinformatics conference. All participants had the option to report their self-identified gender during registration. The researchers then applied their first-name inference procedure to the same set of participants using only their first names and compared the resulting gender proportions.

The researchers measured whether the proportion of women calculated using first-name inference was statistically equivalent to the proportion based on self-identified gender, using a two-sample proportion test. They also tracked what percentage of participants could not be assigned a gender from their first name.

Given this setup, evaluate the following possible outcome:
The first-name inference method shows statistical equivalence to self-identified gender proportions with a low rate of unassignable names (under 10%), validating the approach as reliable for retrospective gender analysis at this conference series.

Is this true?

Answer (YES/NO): NO